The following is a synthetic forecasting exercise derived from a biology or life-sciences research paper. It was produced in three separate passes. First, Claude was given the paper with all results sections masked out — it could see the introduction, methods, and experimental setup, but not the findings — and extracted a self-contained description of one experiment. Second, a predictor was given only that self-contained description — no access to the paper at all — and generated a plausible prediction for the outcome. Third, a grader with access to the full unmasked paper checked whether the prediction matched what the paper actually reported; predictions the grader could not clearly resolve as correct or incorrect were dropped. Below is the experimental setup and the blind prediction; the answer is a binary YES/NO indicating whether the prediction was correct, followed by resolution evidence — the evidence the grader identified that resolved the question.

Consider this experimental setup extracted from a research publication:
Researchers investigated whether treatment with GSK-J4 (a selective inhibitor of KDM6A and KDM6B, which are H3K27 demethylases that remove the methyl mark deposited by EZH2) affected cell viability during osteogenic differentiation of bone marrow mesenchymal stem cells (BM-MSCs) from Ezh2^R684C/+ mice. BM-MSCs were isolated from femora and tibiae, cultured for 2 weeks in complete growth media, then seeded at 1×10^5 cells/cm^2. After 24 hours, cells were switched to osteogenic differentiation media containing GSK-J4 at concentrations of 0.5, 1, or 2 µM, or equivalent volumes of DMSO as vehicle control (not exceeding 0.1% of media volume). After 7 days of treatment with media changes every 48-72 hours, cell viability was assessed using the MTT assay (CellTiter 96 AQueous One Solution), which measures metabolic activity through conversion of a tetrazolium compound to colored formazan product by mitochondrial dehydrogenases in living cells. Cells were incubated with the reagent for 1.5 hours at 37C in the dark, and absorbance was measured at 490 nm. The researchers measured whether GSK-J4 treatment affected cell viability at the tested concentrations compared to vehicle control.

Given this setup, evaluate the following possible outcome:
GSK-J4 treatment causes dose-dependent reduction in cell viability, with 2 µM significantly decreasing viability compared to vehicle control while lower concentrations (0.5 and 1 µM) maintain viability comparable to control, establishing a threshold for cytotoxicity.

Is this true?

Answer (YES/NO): NO